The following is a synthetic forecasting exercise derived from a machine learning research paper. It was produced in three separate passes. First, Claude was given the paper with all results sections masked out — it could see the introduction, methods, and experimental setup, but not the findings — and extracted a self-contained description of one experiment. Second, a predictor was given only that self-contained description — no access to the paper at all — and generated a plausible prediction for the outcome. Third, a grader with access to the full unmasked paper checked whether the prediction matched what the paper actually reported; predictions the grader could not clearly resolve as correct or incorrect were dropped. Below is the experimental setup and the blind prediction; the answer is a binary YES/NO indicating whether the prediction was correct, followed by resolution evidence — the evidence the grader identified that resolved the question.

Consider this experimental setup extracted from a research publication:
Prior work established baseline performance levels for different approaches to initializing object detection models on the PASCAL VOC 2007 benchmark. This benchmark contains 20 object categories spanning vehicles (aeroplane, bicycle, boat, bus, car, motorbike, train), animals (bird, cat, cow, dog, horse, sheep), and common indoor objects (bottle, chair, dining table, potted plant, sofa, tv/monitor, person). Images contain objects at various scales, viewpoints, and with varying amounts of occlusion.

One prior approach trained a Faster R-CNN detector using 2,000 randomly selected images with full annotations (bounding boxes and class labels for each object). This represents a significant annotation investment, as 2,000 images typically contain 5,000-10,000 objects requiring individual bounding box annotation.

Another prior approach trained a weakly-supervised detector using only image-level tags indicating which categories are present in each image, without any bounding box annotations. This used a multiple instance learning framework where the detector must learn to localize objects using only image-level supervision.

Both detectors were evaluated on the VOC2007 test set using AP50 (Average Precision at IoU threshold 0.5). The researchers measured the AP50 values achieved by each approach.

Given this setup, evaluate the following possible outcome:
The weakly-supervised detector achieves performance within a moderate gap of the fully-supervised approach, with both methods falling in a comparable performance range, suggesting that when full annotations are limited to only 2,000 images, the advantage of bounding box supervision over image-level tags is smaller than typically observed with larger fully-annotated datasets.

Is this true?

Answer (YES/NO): NO